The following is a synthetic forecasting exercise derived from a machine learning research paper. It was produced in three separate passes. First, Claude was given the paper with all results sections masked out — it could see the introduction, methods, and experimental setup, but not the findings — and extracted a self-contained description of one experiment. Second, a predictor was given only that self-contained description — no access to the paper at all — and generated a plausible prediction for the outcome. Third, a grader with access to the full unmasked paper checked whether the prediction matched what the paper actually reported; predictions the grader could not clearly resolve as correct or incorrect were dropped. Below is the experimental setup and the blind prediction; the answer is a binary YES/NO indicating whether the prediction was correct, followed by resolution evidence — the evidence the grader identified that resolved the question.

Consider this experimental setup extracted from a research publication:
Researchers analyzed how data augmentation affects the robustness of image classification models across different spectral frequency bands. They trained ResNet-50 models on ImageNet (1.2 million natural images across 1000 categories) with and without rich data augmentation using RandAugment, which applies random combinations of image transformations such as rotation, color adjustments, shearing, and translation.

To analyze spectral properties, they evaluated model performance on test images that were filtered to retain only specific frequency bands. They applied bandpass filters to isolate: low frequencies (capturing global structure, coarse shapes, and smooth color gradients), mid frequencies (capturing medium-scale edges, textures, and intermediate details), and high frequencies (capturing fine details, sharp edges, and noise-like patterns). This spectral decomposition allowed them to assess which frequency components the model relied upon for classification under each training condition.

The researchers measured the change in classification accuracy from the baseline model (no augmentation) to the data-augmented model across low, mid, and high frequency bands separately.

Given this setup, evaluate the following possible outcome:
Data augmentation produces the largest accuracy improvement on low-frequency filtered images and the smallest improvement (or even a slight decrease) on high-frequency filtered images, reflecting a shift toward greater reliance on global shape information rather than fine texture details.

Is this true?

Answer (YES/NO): NO